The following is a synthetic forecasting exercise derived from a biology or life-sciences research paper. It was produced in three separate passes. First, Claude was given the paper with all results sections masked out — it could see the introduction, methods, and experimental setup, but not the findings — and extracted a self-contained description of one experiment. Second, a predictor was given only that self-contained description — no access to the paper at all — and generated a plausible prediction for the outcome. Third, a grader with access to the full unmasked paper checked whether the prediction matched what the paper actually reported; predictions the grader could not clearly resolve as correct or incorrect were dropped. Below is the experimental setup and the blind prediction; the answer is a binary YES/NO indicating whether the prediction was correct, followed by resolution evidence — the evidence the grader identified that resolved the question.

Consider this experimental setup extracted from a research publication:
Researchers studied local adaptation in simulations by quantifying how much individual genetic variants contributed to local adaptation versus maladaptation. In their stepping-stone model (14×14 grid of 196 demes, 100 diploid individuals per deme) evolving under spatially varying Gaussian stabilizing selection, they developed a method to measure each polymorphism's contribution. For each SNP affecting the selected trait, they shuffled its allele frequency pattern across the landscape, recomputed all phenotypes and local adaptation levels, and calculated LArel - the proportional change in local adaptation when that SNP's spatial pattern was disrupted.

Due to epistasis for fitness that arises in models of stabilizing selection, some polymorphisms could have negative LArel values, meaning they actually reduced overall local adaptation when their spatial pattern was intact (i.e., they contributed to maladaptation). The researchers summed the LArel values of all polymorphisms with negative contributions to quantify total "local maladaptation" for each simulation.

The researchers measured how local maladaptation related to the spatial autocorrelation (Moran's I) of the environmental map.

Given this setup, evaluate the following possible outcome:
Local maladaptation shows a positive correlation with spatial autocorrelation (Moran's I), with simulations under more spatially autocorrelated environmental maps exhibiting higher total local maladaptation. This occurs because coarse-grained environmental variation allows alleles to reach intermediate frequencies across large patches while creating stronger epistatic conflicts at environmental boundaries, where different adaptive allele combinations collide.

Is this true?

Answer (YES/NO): NO